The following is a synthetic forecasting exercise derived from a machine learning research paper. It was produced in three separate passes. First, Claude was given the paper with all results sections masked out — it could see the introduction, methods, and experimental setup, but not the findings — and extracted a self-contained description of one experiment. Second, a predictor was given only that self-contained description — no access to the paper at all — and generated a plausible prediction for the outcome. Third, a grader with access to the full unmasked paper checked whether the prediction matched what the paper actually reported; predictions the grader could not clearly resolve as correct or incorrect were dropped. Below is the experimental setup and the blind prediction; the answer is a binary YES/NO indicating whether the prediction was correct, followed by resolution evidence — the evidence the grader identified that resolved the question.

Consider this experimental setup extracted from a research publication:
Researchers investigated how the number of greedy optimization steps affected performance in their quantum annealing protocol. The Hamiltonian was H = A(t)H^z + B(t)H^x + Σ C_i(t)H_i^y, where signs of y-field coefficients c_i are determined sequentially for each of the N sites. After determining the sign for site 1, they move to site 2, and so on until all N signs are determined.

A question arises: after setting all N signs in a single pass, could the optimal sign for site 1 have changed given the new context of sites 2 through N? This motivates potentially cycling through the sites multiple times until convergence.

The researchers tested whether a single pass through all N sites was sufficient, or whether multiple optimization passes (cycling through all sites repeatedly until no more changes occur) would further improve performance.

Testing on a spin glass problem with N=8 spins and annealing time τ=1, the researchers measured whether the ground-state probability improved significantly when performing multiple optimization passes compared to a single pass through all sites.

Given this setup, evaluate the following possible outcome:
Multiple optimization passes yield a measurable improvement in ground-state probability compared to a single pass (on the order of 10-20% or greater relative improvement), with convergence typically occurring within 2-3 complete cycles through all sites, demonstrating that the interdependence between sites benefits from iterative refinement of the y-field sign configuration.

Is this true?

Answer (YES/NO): NO